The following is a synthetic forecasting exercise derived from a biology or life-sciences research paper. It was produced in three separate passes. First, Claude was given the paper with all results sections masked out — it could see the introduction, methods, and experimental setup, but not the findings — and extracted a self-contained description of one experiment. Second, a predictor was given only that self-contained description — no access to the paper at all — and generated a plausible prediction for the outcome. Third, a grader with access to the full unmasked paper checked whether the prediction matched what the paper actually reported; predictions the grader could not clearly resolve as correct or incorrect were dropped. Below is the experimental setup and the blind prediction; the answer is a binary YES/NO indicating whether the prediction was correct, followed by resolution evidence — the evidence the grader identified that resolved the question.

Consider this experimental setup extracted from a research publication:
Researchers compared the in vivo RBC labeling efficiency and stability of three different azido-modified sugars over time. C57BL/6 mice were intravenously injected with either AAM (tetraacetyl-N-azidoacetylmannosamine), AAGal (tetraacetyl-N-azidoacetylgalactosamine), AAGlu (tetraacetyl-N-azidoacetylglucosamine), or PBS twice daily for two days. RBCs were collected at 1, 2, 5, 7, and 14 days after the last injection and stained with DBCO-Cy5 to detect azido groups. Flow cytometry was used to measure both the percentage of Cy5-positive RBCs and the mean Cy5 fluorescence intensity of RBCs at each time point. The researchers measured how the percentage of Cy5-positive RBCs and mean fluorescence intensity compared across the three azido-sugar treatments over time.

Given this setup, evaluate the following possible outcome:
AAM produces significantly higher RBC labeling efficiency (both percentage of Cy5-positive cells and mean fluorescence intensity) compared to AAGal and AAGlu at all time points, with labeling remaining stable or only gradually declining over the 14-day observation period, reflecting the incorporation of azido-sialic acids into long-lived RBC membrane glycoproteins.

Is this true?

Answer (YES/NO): NO